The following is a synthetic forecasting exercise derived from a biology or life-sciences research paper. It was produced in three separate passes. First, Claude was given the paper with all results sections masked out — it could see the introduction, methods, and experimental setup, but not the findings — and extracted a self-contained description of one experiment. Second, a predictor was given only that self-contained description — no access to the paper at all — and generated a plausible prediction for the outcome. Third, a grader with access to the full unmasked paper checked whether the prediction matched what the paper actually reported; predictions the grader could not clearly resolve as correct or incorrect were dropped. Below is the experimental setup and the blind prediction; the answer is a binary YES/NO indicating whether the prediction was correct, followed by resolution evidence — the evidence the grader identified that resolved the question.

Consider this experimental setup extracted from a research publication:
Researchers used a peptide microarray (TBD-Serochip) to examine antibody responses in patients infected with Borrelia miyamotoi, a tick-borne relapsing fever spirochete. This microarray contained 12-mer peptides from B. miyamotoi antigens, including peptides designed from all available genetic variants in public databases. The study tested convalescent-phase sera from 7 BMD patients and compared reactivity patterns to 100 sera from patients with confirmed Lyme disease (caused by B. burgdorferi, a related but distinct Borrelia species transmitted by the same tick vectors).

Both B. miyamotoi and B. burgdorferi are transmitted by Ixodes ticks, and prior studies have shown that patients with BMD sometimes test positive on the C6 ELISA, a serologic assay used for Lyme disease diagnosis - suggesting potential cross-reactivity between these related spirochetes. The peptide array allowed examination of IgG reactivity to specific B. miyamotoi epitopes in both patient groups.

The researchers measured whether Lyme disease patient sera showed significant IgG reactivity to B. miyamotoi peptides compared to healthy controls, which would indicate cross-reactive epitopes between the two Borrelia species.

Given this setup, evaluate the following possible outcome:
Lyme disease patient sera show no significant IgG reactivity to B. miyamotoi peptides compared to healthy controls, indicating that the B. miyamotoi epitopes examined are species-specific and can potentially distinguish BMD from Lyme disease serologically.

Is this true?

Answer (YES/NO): NO